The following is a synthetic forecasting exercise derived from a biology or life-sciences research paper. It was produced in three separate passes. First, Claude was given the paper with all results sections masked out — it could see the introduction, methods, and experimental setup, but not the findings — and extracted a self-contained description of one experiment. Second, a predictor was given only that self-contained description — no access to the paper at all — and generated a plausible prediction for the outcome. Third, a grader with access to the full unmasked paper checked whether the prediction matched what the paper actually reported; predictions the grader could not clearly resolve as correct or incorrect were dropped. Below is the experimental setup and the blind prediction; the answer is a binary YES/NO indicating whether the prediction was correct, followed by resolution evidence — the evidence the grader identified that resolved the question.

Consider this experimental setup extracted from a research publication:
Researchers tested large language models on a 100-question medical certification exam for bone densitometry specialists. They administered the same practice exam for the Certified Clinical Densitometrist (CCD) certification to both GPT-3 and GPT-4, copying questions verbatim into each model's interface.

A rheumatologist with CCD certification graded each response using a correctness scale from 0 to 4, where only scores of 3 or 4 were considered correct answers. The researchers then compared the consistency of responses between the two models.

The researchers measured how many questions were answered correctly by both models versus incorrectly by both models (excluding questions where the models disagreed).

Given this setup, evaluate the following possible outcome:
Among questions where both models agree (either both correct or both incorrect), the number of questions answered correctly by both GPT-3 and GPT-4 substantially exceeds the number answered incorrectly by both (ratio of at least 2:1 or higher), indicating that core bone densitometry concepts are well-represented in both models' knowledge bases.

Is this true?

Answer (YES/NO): YES